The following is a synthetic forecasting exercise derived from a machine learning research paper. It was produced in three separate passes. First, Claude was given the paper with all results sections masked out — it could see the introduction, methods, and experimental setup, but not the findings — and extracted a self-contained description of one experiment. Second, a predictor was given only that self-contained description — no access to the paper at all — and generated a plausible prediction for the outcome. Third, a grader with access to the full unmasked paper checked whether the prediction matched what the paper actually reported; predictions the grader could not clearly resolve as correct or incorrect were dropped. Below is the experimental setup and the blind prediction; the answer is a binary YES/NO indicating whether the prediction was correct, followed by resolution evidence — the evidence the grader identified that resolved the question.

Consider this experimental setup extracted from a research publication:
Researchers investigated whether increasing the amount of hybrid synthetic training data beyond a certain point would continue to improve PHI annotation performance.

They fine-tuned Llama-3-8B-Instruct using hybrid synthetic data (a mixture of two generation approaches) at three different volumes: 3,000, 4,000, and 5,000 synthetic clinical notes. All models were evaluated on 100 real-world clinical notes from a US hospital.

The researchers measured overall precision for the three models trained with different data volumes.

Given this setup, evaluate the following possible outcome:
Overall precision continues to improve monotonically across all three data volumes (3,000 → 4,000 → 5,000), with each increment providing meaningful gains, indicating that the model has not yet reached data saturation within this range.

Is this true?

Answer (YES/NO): NO